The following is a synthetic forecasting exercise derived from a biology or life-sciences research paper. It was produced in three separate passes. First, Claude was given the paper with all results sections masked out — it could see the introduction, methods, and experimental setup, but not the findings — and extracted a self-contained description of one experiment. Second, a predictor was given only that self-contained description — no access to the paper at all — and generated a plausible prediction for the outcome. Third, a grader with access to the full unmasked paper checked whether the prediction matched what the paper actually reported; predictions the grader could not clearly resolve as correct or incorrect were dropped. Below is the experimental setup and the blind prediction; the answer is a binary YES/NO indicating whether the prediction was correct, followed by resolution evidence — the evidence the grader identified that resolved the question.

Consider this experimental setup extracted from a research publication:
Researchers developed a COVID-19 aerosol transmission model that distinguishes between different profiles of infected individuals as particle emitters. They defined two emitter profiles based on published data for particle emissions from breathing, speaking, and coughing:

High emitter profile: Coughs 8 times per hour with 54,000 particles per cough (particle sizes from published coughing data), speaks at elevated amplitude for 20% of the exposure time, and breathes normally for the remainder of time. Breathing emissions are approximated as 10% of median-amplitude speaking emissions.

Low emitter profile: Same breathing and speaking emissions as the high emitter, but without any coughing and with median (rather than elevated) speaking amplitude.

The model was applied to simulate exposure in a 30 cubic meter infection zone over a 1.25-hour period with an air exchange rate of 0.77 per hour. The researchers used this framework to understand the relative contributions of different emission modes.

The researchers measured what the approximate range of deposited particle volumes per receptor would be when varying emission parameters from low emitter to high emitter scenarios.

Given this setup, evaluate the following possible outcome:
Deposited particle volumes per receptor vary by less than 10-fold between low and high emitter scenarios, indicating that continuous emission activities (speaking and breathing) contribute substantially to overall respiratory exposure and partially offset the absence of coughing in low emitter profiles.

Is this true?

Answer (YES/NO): NO